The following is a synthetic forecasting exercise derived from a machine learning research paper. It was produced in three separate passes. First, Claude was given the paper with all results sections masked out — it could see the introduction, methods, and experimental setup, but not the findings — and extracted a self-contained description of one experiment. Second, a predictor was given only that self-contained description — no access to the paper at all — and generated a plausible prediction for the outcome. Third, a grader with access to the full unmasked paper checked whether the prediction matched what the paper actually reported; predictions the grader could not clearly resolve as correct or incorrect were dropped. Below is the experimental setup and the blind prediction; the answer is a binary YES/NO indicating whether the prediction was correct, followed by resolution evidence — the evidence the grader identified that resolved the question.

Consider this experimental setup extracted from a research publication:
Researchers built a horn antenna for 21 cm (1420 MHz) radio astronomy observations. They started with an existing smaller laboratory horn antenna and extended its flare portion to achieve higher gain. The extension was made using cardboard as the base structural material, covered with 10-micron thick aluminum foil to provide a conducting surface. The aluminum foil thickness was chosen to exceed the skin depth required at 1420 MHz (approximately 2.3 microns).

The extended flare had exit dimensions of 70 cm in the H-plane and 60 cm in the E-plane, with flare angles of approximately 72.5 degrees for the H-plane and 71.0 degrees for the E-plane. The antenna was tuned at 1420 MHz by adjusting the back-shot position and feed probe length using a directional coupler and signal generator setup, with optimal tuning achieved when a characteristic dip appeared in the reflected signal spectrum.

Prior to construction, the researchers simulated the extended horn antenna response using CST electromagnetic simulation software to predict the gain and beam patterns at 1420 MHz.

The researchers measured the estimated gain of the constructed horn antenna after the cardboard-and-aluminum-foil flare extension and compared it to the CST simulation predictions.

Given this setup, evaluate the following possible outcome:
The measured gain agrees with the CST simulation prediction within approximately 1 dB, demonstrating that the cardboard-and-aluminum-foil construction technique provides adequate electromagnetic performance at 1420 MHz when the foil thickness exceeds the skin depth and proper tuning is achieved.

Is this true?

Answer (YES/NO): YES